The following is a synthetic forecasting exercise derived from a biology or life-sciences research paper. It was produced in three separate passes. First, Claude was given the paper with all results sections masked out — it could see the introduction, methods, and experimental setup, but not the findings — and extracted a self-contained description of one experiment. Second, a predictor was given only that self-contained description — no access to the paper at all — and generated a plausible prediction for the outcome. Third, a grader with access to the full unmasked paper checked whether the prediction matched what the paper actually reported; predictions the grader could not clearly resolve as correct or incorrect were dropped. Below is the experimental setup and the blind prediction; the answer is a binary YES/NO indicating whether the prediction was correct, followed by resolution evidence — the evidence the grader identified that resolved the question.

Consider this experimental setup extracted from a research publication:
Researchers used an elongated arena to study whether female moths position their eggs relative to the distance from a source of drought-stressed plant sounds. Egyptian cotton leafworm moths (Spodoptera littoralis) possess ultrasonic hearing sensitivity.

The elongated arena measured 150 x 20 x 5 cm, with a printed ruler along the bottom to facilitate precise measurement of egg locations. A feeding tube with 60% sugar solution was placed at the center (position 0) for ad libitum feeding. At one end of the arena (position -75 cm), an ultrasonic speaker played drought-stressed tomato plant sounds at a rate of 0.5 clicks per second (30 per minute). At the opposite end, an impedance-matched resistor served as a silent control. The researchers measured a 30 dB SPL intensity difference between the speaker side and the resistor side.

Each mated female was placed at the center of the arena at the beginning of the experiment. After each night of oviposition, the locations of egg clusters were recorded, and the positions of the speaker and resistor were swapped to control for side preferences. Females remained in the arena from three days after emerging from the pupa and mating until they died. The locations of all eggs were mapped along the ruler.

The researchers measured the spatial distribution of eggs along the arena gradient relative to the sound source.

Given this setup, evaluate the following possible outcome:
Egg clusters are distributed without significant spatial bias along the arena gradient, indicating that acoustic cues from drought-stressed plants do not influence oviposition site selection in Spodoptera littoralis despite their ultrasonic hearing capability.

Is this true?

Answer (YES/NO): NO